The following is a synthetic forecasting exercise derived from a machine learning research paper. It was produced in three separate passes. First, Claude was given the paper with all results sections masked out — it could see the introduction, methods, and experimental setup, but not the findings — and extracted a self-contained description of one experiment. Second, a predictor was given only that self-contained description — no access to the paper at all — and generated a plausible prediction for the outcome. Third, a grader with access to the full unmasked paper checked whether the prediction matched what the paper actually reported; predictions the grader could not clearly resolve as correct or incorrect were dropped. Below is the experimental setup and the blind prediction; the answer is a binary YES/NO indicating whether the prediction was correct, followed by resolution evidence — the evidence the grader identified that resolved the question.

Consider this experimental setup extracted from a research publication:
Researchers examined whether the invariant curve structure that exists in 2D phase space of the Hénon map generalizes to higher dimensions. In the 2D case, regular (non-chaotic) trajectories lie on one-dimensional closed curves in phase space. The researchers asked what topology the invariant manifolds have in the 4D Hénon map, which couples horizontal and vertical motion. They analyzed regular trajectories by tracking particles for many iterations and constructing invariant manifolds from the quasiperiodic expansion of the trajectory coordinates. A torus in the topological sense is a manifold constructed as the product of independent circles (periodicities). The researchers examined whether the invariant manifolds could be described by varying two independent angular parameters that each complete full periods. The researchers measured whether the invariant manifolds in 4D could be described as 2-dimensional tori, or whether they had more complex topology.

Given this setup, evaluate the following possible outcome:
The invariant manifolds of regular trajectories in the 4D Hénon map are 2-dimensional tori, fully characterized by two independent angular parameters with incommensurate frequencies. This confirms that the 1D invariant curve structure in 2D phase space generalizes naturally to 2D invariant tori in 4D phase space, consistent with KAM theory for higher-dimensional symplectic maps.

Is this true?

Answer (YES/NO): YES